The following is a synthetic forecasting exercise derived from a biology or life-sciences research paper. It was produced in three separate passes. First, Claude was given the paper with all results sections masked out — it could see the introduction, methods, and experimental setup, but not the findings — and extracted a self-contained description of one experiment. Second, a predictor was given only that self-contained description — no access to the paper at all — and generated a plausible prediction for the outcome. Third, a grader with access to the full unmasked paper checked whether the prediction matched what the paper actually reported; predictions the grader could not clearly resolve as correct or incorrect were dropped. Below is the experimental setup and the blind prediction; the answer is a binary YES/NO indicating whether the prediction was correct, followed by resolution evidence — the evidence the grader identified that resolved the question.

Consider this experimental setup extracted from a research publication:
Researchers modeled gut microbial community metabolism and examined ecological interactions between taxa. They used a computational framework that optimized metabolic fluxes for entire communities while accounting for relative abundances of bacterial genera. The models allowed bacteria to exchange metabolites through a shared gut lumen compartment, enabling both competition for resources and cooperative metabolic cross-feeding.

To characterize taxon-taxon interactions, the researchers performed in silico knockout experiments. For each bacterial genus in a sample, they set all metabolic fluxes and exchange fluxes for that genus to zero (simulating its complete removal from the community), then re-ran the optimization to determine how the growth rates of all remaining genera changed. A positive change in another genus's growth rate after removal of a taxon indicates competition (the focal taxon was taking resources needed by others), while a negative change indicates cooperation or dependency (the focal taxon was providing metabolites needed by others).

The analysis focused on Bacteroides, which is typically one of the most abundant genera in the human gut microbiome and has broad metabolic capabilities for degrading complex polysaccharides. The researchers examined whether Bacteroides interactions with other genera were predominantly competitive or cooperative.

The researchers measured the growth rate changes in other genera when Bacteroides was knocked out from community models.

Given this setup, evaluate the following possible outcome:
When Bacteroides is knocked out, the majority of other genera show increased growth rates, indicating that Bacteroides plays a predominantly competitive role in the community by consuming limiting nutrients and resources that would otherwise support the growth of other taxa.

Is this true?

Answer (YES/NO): YES